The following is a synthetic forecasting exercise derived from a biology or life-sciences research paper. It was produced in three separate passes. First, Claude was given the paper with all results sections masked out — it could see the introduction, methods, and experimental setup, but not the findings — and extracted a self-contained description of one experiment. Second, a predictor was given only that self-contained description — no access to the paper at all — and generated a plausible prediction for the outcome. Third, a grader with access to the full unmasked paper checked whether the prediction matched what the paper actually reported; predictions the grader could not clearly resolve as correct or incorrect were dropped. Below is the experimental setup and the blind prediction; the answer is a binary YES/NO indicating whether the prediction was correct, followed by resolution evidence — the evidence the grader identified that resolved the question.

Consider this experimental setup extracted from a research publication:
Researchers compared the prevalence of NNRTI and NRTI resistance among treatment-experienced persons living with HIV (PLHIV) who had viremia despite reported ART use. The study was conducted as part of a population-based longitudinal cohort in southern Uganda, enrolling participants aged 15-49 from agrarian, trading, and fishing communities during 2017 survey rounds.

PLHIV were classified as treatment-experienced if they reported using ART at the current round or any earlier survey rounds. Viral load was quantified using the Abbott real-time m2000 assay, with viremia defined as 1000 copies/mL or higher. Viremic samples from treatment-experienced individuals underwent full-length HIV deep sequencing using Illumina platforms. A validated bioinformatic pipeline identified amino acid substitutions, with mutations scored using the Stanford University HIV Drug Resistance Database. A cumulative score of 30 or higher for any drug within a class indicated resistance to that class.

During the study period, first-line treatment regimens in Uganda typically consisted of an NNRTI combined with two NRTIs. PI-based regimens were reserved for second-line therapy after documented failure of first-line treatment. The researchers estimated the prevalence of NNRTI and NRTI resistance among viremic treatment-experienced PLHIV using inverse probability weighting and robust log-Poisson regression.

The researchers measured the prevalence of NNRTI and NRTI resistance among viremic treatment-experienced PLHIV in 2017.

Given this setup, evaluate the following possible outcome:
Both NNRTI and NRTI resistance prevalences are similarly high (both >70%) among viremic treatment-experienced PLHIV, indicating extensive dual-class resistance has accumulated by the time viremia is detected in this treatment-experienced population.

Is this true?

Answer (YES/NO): NO